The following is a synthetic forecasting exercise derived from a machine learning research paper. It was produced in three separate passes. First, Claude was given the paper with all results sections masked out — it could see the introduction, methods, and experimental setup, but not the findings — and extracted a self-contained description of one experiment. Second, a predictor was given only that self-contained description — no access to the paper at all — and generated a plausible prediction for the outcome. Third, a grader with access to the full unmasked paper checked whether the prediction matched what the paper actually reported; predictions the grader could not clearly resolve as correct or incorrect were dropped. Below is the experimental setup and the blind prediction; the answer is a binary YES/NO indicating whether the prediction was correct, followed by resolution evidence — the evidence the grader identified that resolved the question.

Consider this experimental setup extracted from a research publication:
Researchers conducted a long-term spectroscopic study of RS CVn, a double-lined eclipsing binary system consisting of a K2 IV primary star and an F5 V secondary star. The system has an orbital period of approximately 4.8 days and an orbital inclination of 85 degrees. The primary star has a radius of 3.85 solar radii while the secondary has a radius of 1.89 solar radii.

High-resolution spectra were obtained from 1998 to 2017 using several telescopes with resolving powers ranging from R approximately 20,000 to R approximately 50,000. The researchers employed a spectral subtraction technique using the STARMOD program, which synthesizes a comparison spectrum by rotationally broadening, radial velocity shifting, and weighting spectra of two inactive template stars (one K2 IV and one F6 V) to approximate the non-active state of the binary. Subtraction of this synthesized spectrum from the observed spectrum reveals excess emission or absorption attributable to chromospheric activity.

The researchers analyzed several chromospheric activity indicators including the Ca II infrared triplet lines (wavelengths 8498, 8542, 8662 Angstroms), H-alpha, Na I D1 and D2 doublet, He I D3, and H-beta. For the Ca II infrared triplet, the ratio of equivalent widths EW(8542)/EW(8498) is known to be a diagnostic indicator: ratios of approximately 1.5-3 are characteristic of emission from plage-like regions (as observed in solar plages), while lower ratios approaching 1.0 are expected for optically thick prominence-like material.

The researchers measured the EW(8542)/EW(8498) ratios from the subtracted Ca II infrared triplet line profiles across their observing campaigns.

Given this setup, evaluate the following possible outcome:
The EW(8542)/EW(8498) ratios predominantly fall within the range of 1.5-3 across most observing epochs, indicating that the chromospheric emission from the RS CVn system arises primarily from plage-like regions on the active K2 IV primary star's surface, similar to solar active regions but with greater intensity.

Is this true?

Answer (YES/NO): NO